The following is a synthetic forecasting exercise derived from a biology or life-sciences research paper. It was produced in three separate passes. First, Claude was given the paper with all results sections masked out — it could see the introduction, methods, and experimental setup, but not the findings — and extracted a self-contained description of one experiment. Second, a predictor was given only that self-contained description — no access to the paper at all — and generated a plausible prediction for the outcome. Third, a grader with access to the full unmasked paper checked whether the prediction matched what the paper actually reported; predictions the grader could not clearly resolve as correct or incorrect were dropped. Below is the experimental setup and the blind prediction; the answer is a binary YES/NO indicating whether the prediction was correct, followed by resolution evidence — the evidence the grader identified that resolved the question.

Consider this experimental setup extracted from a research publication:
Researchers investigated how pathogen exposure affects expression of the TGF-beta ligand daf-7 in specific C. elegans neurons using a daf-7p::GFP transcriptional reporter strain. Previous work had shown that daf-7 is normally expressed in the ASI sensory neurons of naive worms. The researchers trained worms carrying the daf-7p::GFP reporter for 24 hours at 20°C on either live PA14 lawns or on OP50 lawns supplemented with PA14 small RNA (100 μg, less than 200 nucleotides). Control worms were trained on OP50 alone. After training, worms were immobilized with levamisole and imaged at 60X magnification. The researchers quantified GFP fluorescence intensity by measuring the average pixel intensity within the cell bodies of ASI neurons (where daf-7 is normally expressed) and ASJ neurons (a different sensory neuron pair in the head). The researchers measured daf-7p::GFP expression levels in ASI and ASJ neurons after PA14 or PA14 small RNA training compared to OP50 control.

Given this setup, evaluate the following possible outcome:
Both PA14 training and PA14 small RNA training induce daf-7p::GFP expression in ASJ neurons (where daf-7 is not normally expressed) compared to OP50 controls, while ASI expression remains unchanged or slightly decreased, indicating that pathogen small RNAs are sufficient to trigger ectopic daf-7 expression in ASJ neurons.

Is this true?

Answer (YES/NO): NO